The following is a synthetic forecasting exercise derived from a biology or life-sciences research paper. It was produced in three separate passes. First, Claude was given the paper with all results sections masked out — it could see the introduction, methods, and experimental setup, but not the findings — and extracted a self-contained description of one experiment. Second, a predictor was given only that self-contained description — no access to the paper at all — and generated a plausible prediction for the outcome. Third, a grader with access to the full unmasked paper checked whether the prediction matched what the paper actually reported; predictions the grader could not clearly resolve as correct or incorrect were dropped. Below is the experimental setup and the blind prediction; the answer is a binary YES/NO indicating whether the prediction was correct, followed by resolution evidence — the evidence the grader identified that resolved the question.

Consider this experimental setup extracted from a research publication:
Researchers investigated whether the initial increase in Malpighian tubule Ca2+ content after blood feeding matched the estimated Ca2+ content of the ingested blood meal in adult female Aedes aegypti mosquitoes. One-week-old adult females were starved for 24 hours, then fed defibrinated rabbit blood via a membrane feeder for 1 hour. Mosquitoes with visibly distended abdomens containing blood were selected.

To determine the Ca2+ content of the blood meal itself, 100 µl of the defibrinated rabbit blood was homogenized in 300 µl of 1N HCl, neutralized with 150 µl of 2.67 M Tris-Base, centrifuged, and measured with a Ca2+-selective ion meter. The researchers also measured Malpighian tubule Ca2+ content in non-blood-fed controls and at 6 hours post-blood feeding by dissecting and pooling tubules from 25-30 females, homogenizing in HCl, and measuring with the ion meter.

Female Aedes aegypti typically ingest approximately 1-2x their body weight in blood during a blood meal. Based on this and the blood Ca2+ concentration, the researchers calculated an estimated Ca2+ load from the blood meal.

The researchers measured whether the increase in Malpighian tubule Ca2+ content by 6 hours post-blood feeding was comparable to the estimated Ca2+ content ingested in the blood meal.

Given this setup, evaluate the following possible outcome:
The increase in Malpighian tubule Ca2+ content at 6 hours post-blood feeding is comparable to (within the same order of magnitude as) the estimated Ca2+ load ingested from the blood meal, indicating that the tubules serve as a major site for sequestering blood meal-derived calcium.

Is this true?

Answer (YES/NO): YES